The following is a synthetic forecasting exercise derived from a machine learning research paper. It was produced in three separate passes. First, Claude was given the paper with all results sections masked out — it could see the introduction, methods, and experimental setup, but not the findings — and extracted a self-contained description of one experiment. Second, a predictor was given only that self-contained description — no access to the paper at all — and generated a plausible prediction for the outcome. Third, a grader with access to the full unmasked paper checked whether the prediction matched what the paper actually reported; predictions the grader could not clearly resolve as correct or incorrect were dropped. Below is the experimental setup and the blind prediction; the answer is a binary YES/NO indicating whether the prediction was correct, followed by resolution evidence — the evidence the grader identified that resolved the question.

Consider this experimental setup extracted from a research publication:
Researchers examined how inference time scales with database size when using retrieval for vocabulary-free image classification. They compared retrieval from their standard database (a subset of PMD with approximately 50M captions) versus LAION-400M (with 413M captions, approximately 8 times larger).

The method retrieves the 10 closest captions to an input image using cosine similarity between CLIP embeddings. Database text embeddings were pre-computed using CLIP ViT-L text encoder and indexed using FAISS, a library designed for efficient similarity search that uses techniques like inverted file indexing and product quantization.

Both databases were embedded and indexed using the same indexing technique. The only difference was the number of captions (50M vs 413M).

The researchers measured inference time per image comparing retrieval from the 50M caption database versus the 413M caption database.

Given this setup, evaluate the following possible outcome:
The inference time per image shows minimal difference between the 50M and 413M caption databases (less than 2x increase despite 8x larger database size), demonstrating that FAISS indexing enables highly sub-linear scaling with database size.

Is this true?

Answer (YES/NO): YES